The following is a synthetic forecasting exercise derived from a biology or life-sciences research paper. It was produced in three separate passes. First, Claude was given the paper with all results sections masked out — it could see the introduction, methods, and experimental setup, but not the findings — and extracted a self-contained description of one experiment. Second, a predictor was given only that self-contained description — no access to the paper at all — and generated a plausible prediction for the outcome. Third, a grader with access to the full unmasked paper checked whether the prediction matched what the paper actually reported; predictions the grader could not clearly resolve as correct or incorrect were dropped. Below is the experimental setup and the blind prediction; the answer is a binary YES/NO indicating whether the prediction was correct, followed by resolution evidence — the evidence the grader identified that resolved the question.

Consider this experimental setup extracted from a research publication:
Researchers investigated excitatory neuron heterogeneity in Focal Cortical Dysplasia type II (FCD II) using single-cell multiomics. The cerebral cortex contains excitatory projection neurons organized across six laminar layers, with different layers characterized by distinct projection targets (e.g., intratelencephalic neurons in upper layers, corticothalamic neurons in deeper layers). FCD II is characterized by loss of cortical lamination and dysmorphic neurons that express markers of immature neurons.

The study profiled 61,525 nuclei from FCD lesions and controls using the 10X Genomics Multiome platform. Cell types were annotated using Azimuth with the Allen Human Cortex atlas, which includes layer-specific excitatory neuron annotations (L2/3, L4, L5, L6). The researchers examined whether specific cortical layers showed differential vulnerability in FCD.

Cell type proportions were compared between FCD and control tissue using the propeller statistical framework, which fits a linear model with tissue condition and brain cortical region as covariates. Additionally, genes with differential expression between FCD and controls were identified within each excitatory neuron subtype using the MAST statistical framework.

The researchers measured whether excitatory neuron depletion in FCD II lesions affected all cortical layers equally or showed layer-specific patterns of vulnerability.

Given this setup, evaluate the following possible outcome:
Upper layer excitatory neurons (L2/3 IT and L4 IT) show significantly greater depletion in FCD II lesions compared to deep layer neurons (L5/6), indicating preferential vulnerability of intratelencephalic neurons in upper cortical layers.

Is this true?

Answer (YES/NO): YES